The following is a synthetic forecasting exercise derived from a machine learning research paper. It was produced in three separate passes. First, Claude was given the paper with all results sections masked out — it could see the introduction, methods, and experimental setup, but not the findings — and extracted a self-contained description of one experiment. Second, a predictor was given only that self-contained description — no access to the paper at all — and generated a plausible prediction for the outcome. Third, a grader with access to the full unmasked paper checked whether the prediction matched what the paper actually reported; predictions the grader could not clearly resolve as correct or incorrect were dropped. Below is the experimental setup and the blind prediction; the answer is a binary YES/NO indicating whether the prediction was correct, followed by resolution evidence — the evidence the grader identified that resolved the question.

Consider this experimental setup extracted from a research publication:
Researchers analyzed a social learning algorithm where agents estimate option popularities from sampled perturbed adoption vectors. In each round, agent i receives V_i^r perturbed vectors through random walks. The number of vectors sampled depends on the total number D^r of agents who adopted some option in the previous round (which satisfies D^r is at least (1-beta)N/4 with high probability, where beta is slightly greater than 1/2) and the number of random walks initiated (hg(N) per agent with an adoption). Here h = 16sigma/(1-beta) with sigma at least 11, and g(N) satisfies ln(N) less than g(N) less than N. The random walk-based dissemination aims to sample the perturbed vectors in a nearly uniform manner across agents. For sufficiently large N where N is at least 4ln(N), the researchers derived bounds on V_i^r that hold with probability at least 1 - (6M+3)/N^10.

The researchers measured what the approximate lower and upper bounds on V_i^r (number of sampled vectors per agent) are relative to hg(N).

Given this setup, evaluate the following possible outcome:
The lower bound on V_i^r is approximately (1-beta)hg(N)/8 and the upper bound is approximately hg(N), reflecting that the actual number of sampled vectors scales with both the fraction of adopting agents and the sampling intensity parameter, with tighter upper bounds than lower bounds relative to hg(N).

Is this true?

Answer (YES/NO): NO